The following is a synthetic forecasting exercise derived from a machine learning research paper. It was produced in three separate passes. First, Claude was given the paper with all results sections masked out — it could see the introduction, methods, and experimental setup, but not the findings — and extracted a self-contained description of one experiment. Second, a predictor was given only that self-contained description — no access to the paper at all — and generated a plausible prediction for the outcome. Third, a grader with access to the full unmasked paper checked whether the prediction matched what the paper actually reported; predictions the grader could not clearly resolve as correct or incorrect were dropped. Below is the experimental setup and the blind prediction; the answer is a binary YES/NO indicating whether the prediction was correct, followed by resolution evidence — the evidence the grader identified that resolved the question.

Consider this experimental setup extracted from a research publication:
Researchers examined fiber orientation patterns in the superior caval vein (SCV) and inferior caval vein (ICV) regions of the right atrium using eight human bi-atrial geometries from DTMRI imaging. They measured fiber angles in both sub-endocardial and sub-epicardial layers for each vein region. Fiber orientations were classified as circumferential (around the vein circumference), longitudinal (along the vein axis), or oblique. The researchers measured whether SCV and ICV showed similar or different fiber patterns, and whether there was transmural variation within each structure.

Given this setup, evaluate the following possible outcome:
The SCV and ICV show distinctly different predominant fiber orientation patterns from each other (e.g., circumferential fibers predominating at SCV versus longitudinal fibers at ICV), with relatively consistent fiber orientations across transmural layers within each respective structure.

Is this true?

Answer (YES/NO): NO